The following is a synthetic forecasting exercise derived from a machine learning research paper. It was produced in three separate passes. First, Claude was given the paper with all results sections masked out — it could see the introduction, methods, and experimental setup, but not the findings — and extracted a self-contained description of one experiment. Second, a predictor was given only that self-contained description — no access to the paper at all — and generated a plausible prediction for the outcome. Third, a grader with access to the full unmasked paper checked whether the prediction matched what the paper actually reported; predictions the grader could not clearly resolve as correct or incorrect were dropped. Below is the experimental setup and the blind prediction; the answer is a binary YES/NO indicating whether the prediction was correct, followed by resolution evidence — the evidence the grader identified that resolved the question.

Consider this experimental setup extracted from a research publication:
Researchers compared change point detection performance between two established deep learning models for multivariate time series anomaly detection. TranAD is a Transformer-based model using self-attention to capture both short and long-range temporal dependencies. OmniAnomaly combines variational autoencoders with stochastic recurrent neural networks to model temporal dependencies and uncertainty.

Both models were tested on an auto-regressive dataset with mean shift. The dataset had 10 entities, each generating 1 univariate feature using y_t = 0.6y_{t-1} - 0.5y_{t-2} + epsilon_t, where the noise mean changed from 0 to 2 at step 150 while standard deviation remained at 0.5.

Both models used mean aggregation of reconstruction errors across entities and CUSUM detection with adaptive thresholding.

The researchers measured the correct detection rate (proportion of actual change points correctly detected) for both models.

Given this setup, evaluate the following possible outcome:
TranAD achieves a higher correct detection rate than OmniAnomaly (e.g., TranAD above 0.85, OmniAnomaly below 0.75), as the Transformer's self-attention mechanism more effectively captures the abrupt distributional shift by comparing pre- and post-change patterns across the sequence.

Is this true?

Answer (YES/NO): NO